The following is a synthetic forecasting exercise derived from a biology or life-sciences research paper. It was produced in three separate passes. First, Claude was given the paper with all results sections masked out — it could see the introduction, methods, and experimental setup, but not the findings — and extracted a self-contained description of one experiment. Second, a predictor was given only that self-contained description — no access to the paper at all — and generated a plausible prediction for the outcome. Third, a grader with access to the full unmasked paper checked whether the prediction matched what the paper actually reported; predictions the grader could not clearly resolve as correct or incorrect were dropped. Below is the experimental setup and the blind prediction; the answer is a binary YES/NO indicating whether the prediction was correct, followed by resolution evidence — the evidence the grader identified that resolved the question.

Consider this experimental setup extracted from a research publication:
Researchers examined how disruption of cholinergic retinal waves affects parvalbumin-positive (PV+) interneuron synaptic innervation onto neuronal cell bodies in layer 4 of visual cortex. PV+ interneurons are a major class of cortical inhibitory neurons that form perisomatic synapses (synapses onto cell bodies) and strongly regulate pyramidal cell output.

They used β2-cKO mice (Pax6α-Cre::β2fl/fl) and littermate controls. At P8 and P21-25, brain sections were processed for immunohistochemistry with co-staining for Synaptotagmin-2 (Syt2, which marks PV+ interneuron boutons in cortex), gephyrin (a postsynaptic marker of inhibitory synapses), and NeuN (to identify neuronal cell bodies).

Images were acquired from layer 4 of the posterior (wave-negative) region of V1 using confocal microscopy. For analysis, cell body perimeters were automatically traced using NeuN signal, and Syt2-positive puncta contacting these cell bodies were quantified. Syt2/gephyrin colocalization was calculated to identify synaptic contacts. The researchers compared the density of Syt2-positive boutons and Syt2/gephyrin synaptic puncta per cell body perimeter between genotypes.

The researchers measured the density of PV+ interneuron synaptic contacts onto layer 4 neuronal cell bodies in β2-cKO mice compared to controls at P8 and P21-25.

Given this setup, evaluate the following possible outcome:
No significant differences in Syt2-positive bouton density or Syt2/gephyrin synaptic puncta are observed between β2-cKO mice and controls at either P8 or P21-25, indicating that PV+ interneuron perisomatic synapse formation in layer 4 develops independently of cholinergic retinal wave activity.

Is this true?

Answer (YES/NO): NO